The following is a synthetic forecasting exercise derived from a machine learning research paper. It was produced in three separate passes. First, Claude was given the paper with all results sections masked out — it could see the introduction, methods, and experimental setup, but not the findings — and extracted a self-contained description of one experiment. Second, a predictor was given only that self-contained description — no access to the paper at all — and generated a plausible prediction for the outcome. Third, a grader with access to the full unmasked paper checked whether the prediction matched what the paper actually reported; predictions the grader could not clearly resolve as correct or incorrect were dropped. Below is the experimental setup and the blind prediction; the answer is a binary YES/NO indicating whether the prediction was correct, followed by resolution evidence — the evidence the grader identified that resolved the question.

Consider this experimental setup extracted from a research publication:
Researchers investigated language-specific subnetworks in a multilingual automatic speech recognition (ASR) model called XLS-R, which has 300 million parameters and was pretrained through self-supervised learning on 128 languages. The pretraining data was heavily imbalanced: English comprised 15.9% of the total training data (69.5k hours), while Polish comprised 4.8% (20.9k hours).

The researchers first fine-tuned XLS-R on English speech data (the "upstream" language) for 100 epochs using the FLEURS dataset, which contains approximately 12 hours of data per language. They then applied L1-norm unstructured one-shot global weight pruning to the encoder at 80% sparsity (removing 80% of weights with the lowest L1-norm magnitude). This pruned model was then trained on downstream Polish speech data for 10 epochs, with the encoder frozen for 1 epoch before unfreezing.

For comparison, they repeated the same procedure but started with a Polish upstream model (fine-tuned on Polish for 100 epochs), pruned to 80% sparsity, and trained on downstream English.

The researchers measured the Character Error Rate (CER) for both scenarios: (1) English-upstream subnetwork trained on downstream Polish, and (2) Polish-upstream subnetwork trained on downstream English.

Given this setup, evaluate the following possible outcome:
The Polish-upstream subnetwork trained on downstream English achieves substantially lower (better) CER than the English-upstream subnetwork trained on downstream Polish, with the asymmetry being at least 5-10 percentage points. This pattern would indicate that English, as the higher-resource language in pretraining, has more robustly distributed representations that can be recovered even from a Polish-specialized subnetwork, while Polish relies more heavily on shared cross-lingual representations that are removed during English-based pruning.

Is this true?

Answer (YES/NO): NO